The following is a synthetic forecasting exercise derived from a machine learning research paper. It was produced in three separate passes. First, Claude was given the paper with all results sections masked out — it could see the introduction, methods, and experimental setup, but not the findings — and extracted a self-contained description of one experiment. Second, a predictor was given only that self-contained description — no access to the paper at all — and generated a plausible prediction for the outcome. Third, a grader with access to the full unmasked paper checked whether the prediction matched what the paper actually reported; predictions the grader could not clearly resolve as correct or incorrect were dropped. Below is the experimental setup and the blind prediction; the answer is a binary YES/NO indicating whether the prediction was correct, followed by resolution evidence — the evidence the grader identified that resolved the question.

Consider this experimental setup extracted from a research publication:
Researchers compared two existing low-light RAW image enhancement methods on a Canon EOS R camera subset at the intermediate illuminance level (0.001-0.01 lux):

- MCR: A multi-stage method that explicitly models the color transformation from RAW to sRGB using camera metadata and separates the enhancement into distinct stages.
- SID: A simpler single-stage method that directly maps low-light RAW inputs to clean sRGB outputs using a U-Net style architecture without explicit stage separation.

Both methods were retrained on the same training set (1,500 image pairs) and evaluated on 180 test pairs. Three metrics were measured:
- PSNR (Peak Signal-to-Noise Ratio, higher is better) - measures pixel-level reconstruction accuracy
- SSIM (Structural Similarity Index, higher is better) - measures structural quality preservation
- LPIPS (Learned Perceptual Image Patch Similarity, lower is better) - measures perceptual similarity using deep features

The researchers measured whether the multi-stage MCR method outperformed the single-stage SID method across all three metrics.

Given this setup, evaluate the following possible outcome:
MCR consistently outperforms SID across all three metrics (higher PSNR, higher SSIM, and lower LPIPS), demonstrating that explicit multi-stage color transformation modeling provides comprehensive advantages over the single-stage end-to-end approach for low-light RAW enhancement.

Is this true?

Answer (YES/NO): NO